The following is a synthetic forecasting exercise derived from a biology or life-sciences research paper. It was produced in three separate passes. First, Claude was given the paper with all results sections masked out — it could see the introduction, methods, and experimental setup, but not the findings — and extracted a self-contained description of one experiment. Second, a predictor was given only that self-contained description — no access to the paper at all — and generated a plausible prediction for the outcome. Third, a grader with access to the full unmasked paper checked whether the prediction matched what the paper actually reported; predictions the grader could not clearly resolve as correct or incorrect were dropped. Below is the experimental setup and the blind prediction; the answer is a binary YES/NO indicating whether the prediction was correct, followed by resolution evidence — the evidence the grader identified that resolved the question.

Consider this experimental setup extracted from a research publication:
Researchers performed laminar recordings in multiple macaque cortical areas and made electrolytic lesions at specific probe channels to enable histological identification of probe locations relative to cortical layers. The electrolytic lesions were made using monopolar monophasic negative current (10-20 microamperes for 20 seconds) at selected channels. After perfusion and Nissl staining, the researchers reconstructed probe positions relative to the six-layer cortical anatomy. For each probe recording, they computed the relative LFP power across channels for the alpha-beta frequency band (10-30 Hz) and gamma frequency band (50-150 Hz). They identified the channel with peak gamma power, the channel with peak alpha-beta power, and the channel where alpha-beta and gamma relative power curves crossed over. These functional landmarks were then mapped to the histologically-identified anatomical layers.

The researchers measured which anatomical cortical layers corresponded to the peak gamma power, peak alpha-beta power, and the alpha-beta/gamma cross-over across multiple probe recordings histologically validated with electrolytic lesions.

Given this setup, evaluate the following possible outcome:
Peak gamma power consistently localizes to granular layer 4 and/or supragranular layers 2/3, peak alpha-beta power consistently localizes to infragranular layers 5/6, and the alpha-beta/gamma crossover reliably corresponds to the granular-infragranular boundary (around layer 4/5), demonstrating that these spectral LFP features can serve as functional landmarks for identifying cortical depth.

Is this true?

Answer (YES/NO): NO